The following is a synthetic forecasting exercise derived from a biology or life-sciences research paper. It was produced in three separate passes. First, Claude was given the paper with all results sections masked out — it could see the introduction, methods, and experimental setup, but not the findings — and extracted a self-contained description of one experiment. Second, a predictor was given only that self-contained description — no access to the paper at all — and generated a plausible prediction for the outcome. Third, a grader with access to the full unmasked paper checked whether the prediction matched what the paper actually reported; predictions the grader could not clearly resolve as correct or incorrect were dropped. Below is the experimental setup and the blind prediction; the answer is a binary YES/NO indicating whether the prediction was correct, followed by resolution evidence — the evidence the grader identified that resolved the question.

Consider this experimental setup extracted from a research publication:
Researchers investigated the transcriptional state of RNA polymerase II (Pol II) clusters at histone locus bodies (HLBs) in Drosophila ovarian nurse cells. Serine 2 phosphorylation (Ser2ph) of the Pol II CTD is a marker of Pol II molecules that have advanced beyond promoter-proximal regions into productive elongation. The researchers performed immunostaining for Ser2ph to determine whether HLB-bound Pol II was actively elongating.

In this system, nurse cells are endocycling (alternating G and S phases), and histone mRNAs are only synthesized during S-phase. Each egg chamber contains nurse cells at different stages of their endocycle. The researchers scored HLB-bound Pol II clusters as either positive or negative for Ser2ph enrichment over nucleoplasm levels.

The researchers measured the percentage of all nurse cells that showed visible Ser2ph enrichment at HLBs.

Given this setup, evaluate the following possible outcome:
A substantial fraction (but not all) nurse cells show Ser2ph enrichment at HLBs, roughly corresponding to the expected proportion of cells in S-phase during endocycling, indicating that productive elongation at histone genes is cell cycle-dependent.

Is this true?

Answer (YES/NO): NO